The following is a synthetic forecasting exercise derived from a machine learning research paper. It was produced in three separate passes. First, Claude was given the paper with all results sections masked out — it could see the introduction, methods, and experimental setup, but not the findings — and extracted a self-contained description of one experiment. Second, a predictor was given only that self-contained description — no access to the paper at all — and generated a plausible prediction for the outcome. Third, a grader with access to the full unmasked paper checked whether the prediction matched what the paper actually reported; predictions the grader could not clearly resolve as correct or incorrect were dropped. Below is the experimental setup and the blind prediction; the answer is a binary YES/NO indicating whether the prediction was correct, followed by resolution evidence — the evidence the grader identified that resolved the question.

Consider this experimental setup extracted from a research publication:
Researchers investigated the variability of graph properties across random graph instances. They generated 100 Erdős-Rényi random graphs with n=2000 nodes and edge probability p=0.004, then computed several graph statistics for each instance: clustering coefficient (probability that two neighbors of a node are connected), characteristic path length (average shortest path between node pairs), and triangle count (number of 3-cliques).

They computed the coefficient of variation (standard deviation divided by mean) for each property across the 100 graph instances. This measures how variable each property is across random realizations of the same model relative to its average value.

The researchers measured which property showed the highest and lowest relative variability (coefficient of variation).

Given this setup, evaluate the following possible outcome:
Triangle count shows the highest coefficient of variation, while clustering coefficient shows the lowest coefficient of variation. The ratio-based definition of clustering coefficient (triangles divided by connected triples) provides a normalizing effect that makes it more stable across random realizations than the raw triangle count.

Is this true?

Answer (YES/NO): NO